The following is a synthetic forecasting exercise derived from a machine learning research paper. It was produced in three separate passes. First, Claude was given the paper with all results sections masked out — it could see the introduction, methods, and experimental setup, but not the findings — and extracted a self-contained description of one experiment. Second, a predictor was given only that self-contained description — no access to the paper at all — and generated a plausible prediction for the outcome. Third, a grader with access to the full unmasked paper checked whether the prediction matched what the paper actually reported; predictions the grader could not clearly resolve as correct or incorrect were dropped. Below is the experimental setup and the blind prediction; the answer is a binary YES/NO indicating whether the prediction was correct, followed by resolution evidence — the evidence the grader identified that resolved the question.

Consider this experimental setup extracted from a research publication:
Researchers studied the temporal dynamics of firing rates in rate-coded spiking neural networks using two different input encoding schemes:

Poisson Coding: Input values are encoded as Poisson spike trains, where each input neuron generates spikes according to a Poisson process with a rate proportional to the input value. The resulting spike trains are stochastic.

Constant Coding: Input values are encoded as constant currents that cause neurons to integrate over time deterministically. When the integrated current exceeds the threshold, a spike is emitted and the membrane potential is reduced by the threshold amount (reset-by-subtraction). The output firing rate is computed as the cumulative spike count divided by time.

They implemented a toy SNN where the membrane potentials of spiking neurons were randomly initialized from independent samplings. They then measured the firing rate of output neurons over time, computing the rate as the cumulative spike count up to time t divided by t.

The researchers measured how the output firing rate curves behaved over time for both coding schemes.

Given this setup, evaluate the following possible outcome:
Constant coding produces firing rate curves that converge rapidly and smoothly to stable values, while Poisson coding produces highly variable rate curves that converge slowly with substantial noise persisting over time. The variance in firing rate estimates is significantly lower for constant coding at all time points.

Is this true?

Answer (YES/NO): NO